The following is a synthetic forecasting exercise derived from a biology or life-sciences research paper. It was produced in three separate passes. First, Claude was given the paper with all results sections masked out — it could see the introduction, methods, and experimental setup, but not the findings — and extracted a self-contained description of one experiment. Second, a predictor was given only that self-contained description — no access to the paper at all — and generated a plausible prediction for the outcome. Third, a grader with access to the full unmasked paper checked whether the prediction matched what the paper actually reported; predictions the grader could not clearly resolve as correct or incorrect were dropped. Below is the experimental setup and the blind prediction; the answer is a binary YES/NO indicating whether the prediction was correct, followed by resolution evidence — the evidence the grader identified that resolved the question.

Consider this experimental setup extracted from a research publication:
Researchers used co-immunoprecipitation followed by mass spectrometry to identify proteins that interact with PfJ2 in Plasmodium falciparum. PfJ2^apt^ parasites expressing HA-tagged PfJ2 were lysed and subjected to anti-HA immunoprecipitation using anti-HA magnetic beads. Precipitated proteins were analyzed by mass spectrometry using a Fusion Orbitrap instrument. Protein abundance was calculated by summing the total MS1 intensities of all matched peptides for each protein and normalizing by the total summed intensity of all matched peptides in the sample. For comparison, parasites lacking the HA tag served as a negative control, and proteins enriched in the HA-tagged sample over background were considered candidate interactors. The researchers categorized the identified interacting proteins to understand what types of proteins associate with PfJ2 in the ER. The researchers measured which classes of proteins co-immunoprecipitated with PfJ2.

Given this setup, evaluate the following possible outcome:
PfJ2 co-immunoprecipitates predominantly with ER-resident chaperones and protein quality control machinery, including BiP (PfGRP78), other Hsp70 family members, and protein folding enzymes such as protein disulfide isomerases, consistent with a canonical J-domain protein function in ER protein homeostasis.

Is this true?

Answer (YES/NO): NO